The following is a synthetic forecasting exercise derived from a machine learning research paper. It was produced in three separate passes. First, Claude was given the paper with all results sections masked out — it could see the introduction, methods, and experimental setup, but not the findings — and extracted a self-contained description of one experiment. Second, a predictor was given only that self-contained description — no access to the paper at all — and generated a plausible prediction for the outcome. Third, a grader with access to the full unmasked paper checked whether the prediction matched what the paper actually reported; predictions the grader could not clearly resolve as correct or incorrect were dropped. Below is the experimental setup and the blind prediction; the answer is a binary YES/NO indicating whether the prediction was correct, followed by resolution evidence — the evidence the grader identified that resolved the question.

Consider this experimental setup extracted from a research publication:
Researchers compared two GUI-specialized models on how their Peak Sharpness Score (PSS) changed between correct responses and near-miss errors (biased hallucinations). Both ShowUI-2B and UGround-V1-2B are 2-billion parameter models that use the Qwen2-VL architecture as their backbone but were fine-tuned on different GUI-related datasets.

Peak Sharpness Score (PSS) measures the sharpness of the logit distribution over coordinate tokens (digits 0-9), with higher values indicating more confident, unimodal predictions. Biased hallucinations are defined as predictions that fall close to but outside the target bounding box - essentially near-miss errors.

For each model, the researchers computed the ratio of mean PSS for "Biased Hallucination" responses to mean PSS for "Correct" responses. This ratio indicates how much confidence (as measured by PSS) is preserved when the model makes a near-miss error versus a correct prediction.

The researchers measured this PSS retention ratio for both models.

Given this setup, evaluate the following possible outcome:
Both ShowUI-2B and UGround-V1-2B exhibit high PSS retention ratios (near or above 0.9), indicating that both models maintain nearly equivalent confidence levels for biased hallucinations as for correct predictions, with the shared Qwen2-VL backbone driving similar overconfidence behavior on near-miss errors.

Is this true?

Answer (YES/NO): NO